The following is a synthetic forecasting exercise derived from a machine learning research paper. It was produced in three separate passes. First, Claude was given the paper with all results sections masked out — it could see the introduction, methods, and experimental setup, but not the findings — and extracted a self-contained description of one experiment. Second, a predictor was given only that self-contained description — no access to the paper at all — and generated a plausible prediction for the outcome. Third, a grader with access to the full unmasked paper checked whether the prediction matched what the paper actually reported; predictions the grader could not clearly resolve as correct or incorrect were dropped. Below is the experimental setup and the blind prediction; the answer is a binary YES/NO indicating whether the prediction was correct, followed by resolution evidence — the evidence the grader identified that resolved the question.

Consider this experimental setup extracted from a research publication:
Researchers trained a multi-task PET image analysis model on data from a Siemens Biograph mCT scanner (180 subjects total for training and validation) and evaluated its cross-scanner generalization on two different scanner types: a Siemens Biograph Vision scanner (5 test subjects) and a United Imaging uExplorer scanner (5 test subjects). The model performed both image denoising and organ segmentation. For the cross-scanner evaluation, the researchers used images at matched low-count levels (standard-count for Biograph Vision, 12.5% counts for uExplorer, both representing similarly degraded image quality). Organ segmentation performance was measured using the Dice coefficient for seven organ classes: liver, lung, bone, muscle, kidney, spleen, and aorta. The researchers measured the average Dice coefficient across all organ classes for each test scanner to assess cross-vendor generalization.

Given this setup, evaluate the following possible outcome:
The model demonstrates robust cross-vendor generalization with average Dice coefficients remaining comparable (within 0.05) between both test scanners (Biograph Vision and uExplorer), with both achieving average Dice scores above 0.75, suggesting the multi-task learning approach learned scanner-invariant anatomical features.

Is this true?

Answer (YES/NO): NO